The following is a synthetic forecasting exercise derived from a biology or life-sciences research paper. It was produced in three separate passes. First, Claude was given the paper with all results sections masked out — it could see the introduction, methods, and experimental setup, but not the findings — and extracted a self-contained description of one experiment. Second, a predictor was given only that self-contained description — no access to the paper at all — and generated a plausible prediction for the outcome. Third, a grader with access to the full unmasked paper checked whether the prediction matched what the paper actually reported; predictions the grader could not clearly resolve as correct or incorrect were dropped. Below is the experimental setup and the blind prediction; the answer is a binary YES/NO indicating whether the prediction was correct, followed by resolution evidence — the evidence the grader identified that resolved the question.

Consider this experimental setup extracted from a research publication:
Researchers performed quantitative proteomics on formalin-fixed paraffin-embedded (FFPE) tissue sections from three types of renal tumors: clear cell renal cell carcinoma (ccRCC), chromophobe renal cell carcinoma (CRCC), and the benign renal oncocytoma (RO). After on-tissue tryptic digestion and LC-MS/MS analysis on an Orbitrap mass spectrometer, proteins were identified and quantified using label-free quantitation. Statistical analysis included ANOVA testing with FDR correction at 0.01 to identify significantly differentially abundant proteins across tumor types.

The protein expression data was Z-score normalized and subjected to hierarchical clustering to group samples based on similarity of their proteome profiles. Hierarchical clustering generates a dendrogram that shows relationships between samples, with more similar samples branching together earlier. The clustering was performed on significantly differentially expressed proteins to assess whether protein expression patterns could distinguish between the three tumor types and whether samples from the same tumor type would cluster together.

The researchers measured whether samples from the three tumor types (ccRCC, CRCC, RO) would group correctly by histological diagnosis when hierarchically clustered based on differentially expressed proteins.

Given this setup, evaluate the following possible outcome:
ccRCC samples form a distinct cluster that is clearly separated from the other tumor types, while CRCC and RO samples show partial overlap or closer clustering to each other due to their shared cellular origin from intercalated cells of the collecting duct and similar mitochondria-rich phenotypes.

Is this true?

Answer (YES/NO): YES